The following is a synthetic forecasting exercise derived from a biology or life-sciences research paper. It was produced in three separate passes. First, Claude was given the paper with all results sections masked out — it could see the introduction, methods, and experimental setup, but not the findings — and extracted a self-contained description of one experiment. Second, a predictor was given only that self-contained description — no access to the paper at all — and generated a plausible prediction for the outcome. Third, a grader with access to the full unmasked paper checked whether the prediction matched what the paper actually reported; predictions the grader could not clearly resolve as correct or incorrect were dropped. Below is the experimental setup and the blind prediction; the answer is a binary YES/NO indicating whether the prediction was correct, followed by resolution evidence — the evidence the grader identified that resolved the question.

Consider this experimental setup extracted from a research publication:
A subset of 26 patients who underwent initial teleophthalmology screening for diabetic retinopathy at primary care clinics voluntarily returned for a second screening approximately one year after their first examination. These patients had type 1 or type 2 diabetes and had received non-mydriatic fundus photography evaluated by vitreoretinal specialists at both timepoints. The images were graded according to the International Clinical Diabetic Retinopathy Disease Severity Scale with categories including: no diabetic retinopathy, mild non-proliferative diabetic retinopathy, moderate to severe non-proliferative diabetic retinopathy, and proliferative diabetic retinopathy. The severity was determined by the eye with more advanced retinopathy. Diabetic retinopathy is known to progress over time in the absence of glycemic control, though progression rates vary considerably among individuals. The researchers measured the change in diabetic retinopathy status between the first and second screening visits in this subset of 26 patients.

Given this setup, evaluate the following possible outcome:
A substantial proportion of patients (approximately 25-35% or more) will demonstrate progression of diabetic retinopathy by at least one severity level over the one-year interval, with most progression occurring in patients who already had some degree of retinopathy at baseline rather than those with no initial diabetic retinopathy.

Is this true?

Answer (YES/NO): NO